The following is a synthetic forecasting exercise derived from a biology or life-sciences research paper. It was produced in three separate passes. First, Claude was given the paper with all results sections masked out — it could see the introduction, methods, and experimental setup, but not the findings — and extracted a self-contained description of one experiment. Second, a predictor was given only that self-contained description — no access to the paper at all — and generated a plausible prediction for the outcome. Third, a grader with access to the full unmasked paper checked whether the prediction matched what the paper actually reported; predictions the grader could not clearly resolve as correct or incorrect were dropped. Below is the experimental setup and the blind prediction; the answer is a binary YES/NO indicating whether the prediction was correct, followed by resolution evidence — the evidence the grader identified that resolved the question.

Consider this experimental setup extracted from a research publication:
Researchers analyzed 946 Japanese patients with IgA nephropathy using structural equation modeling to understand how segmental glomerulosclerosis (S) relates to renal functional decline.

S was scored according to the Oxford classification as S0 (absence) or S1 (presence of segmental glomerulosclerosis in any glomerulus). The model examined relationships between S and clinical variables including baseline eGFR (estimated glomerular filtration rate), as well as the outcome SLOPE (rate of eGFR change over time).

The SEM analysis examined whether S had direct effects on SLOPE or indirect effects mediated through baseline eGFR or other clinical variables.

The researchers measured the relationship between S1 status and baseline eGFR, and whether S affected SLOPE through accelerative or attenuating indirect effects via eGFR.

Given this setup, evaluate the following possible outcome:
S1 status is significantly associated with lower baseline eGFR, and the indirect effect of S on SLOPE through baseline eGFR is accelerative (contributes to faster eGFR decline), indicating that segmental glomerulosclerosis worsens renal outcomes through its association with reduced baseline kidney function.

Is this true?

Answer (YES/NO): NO